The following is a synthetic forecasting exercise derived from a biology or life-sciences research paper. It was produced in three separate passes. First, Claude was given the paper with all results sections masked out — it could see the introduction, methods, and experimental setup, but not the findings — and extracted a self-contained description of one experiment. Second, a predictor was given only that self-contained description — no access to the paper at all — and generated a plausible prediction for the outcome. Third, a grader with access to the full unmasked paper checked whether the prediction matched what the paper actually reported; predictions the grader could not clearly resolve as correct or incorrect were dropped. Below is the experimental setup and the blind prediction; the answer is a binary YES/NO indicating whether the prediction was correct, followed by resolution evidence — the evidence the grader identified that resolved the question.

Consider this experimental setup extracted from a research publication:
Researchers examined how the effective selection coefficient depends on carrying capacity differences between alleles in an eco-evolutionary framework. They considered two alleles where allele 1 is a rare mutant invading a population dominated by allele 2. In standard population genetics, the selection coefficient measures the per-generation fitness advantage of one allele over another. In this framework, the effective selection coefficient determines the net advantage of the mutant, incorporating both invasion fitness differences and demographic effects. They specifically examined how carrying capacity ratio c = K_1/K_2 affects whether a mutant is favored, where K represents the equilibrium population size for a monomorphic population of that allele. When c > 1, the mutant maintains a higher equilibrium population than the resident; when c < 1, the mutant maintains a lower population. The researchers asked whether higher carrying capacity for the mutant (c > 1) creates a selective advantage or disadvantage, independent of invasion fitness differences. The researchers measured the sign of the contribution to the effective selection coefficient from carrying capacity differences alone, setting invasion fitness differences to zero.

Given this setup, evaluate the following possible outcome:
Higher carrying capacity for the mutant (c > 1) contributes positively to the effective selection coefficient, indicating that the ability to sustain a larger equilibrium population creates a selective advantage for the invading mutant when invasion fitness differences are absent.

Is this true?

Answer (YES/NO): YES